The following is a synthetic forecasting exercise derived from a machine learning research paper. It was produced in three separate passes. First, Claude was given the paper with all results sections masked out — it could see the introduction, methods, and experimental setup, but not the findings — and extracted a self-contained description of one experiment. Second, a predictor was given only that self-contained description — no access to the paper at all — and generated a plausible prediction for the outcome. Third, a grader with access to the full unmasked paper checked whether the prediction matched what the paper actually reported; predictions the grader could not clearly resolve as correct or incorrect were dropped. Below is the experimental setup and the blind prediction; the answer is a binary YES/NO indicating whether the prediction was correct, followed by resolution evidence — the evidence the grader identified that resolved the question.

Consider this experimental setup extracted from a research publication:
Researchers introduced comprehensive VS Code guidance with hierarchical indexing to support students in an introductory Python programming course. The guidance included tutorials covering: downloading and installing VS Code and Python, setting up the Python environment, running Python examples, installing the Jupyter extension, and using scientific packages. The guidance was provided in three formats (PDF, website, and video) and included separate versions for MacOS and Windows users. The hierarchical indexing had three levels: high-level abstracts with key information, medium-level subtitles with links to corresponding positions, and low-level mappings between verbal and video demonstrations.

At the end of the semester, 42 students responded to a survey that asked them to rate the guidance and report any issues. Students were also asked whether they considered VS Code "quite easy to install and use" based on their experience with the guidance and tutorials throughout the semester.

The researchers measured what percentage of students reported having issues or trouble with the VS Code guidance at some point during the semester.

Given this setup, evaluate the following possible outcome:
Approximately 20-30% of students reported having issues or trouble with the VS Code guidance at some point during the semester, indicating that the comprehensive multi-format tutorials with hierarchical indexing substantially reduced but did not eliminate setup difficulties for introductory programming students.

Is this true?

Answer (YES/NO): NO